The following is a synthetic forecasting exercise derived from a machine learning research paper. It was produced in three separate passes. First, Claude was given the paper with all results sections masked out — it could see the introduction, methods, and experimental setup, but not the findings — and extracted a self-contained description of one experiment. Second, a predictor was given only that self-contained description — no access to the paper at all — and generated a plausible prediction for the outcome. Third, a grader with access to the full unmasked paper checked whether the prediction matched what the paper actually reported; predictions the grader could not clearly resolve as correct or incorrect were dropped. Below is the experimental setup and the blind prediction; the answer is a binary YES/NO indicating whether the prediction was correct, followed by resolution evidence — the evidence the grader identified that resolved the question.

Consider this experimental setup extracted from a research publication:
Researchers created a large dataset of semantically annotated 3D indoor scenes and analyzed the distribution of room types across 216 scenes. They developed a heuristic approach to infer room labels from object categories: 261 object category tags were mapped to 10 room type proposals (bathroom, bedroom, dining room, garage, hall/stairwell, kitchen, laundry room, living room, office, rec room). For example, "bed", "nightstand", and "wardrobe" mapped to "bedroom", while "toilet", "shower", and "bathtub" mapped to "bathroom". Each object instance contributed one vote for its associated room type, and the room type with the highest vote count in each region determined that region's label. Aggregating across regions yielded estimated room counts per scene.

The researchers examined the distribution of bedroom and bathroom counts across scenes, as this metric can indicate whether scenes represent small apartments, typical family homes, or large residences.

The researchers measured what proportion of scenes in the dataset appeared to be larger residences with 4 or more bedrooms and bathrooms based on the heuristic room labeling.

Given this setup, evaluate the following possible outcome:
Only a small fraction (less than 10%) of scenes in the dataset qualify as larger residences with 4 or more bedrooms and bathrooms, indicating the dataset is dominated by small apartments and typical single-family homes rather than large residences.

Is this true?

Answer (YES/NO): NO